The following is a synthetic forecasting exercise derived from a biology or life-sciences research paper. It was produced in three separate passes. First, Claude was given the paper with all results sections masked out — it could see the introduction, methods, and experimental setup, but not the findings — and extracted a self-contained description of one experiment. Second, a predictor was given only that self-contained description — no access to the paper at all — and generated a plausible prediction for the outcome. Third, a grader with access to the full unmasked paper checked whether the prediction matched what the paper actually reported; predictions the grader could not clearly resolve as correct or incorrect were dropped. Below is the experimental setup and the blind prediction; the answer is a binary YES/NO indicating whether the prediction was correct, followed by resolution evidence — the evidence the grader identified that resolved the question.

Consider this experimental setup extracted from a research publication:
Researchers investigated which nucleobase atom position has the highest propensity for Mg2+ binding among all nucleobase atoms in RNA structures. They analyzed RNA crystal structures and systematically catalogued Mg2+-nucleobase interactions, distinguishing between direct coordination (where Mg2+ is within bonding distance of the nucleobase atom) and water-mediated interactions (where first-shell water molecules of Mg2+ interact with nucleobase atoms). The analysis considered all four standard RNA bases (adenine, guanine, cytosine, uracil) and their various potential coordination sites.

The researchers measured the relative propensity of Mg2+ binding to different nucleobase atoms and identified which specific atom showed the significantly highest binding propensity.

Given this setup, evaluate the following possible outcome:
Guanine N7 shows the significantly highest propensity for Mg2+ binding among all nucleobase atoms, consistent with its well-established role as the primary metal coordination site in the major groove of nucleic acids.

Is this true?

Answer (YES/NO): NO